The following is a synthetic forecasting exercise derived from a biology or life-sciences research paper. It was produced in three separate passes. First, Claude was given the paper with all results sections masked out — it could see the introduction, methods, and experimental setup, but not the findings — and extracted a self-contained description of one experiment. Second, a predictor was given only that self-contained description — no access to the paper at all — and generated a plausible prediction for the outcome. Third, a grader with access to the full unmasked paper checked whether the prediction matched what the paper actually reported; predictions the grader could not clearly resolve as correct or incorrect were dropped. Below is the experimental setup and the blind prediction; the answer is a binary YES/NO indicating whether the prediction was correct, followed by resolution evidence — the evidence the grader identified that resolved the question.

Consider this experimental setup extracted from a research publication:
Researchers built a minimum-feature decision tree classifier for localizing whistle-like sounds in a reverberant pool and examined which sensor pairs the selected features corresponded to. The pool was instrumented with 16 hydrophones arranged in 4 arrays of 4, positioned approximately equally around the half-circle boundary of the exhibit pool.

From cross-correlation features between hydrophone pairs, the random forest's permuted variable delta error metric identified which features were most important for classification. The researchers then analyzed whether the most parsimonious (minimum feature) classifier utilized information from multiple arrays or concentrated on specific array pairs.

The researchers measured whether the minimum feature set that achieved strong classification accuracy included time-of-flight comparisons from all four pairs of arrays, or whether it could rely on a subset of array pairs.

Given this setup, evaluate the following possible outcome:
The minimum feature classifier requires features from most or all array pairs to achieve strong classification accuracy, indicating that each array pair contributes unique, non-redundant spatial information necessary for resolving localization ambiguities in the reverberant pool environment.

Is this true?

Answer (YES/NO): YES